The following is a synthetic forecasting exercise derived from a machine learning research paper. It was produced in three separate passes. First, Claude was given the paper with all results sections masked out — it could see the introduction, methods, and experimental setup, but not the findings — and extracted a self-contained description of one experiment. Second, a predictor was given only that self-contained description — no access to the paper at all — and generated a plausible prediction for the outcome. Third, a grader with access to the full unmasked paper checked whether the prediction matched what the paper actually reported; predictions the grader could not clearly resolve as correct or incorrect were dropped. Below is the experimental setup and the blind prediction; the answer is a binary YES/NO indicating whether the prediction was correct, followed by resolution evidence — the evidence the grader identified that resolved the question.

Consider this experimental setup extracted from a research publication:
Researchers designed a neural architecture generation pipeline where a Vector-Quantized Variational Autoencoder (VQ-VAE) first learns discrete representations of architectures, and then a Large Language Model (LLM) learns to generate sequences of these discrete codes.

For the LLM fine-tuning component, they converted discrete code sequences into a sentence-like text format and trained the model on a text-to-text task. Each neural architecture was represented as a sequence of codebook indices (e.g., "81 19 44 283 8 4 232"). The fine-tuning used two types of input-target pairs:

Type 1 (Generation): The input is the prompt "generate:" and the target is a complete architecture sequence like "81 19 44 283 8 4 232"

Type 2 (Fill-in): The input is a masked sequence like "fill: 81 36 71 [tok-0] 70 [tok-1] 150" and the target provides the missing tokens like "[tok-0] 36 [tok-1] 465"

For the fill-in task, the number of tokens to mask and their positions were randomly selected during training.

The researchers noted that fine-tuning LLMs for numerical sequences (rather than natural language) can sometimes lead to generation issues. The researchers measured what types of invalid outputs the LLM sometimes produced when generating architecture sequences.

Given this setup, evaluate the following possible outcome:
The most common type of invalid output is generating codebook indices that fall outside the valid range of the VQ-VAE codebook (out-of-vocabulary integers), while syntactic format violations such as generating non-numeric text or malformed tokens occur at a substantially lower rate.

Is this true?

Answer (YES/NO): NO